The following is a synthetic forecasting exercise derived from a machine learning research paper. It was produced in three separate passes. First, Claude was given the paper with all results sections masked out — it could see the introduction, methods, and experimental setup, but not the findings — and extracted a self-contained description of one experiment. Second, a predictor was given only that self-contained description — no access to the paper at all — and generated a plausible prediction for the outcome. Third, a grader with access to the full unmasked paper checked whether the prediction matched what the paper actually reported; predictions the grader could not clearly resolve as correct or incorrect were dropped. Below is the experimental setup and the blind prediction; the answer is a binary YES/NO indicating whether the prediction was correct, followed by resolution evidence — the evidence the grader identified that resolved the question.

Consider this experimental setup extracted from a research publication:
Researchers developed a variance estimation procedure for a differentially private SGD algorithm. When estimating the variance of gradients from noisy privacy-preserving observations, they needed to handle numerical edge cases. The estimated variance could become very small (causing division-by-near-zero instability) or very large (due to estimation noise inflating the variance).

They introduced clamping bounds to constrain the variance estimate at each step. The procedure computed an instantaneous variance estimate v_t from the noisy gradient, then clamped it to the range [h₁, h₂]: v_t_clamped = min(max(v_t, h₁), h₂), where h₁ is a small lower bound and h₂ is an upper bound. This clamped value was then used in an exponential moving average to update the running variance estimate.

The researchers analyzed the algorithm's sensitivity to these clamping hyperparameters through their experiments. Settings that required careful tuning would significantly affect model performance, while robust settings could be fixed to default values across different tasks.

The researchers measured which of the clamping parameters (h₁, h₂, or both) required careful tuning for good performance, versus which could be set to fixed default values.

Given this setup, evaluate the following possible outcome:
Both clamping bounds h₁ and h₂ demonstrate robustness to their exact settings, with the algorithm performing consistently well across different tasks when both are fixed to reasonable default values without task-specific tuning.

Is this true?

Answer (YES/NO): NO